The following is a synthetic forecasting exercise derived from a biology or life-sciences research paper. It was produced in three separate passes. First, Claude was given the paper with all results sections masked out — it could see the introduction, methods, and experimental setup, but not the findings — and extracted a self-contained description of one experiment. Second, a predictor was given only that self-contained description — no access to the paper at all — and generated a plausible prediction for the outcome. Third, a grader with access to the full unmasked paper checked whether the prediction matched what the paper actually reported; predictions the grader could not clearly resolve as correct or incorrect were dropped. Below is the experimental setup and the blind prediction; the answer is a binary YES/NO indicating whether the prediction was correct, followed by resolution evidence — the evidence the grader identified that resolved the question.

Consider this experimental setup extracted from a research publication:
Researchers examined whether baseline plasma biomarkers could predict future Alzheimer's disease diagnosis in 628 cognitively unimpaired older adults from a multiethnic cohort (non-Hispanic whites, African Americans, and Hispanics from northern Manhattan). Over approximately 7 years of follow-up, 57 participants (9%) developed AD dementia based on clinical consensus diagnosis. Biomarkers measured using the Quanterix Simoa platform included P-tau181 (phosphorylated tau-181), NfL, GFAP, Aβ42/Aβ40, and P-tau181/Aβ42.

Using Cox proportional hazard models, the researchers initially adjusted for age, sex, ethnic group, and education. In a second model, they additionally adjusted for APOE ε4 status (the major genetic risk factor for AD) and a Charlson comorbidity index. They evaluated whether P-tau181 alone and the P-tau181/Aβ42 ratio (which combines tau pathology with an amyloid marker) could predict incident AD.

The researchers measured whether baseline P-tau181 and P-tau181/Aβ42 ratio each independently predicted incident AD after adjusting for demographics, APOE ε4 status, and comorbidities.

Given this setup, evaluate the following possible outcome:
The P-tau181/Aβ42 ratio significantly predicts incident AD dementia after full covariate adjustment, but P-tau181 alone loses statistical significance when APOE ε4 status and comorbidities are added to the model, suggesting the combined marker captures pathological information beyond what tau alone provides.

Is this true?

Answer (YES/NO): YES